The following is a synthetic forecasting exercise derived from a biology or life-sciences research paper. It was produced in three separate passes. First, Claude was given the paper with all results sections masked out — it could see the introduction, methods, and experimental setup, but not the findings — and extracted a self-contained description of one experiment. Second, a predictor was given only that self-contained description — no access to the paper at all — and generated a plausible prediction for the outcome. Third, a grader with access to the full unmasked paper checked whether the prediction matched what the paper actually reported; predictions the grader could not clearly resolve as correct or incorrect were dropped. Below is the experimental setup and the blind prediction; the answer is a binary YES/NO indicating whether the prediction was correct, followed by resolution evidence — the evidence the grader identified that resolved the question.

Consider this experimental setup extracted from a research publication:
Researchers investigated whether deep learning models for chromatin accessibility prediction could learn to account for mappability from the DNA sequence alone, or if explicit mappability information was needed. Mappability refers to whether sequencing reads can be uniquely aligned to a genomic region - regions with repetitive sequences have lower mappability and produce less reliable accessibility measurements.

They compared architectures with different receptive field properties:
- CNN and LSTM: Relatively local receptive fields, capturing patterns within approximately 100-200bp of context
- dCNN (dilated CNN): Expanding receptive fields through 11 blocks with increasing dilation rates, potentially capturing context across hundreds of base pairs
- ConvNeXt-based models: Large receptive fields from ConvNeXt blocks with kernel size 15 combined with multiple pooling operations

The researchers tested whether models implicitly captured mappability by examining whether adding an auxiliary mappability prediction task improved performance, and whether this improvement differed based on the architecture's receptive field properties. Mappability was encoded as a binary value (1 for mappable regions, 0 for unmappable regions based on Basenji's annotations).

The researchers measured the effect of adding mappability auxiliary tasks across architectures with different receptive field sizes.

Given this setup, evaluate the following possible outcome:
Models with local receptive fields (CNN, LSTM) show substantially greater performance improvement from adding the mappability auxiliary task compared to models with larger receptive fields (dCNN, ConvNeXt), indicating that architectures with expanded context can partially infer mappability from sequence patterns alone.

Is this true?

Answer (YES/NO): YES